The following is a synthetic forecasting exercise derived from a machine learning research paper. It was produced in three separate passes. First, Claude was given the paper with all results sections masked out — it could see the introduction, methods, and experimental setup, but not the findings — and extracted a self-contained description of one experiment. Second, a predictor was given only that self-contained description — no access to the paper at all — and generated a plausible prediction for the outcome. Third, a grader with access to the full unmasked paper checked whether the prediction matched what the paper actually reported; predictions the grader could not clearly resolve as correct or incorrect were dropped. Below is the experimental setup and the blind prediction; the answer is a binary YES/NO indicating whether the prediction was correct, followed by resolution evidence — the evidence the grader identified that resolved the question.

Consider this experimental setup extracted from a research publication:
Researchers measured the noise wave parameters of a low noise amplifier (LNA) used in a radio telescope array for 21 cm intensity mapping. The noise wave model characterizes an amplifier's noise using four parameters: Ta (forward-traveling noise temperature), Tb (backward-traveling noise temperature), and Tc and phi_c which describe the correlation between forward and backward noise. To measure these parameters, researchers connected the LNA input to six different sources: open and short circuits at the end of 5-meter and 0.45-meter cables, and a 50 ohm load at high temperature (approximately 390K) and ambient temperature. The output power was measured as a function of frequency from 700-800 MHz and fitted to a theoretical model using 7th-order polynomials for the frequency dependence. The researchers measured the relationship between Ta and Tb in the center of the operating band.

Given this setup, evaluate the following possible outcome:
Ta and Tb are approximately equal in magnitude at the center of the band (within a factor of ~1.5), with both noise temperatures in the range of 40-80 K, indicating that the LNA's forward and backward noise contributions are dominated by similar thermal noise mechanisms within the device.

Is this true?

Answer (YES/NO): NO